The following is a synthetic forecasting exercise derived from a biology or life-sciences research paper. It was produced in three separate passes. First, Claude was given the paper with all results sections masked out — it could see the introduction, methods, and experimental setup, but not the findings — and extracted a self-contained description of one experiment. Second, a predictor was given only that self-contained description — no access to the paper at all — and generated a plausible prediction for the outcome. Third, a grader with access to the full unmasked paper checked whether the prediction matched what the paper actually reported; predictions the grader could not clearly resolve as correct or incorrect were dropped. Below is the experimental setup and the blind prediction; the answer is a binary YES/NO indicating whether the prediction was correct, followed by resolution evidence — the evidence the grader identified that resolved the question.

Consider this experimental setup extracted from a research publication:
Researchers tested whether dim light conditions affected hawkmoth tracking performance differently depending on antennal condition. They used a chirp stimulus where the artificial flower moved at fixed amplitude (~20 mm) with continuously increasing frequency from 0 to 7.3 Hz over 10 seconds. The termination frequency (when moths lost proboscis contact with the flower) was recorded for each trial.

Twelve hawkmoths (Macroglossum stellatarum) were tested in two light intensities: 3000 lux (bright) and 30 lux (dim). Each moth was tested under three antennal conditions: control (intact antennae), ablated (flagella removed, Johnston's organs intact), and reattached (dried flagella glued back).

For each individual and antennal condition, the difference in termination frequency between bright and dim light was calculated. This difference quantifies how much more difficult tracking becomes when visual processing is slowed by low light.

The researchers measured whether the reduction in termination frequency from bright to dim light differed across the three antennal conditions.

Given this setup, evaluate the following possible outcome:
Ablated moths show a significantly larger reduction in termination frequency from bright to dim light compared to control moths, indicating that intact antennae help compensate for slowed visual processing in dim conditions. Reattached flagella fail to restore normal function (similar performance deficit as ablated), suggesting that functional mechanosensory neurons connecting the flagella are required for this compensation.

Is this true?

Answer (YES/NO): NO